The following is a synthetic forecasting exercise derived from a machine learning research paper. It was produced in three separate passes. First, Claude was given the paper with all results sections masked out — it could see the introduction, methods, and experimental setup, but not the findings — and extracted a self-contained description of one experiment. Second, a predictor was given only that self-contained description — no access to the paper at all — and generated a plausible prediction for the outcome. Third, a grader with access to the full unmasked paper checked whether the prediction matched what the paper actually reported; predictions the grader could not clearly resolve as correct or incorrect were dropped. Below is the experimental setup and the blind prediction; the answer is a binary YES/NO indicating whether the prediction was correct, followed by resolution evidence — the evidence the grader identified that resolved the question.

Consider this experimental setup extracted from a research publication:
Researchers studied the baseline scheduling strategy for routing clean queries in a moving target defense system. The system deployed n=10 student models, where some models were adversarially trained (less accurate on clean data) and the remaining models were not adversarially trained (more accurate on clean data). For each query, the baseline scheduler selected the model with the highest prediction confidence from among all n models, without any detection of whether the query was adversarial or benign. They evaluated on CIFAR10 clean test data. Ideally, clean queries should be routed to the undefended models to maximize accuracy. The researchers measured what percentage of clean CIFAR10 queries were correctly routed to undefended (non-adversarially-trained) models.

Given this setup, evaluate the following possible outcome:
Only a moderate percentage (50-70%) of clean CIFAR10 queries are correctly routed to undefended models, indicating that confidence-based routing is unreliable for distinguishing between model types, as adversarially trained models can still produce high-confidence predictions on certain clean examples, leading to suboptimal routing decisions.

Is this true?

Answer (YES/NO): NO